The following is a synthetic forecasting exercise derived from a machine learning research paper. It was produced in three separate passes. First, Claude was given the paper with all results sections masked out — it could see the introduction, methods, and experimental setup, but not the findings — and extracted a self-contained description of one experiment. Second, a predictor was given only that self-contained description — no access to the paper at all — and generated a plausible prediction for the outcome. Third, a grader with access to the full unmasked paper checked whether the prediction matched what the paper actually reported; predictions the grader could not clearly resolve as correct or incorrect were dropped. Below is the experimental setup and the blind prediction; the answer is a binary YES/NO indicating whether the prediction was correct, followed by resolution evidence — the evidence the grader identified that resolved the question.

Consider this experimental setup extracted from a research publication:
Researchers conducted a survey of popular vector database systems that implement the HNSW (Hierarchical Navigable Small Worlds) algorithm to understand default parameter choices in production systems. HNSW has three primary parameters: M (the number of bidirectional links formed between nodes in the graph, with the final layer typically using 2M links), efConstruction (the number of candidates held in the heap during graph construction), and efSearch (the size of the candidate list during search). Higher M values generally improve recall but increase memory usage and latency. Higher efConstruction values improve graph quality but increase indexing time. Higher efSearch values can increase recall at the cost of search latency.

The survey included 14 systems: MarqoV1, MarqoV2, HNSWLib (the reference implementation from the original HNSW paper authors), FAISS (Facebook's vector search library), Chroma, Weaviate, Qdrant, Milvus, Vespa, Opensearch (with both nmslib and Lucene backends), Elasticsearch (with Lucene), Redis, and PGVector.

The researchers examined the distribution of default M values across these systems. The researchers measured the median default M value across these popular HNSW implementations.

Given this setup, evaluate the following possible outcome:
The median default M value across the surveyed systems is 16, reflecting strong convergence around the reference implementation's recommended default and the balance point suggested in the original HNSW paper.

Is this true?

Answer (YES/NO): YES